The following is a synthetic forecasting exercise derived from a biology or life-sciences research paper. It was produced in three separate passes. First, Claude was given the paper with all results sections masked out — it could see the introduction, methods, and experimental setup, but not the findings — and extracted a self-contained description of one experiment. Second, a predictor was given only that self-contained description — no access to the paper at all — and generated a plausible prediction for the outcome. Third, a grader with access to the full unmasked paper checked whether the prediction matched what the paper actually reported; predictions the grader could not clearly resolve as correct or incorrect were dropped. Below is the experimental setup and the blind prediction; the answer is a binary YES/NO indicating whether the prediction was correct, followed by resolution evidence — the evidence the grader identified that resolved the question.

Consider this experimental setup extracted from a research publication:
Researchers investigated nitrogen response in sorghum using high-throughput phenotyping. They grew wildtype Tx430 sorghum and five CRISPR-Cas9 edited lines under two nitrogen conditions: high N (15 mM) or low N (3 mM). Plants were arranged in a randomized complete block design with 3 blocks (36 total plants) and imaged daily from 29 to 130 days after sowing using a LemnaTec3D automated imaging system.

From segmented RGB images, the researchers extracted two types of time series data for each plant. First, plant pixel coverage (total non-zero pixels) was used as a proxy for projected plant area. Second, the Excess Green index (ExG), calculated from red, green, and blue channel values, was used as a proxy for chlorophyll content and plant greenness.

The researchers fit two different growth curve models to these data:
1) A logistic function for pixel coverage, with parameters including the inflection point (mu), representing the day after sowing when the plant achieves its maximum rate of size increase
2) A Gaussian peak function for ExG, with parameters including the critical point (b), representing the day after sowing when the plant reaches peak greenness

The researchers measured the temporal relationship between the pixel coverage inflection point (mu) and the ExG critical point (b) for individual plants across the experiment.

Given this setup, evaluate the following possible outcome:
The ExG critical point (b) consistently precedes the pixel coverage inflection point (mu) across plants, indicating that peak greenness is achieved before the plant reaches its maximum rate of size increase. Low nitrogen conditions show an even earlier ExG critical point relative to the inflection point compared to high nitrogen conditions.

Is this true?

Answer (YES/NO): NO